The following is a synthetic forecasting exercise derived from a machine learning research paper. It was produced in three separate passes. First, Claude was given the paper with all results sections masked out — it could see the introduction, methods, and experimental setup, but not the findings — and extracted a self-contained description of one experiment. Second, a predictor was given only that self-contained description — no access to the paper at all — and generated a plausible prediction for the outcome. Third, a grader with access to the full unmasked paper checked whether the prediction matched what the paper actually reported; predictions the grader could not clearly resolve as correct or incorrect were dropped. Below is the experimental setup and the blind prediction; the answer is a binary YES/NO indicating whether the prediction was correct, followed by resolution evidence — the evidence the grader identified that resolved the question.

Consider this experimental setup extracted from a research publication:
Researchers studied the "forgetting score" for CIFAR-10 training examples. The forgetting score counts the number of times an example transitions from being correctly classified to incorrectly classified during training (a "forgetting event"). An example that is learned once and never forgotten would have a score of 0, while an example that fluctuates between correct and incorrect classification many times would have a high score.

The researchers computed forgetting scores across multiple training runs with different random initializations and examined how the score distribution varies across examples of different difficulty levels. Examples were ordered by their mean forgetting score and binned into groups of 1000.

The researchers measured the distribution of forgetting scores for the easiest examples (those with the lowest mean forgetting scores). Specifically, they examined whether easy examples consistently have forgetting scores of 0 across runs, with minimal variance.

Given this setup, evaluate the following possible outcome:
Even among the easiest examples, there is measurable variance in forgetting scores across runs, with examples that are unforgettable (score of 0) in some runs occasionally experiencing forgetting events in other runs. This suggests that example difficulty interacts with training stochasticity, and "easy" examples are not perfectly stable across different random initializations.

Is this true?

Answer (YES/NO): YES